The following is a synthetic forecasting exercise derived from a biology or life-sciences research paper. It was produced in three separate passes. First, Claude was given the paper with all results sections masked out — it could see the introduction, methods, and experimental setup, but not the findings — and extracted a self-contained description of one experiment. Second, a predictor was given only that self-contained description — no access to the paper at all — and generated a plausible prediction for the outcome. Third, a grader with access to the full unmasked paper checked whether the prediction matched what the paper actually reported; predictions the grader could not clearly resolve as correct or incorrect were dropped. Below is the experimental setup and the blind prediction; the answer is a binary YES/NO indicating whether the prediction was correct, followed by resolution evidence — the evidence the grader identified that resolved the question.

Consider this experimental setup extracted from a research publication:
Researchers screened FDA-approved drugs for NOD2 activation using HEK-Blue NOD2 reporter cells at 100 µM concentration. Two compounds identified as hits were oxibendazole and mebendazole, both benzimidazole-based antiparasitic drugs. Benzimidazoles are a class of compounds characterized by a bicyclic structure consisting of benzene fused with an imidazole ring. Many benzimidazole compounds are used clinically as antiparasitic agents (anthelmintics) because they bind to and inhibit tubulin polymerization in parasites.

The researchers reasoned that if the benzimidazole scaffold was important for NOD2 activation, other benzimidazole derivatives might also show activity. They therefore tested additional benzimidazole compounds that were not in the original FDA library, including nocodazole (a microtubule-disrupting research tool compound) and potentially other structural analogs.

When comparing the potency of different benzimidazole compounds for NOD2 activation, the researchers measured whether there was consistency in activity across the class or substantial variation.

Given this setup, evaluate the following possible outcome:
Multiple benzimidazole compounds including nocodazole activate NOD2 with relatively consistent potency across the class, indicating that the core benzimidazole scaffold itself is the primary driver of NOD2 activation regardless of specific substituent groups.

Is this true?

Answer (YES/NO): NO